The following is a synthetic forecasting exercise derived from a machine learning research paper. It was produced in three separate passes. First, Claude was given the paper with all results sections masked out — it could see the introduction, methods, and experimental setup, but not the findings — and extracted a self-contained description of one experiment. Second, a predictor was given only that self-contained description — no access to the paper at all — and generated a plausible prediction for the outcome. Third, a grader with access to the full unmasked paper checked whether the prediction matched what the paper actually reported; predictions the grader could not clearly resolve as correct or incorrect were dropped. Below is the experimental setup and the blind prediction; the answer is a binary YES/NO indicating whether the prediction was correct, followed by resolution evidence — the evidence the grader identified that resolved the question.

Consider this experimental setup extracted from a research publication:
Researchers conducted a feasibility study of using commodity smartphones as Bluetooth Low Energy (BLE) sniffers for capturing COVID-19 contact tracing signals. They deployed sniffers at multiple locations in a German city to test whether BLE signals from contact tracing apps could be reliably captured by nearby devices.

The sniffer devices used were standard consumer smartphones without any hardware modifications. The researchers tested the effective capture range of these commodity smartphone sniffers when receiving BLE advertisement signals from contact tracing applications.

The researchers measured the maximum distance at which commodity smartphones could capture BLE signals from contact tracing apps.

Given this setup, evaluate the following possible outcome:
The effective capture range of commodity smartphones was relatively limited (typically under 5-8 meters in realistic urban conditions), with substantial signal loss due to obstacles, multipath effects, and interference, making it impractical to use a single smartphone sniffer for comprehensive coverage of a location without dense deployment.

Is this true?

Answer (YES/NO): NO